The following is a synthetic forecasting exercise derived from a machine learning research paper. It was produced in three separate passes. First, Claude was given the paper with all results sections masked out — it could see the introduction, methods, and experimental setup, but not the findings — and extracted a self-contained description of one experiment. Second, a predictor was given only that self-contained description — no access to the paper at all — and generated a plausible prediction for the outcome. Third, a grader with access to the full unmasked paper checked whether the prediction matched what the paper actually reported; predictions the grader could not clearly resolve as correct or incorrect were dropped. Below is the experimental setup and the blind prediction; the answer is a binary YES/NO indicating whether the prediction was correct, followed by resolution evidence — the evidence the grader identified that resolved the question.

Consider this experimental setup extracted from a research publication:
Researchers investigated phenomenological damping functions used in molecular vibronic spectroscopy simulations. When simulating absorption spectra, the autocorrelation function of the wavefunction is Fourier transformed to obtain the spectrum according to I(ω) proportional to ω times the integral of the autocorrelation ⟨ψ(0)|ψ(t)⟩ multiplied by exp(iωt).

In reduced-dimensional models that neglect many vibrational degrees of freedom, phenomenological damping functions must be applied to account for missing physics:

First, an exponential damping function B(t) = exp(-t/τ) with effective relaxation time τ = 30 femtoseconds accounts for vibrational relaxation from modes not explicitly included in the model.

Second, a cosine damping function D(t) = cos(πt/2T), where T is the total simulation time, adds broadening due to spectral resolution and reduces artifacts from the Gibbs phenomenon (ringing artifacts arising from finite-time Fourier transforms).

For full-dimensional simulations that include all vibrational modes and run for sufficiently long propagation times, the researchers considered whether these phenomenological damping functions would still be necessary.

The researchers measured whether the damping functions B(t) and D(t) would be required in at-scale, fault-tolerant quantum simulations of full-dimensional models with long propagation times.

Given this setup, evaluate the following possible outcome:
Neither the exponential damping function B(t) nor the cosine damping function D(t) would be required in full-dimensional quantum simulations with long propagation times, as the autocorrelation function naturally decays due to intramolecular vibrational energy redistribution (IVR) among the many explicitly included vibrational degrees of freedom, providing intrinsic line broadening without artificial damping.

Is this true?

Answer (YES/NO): YES